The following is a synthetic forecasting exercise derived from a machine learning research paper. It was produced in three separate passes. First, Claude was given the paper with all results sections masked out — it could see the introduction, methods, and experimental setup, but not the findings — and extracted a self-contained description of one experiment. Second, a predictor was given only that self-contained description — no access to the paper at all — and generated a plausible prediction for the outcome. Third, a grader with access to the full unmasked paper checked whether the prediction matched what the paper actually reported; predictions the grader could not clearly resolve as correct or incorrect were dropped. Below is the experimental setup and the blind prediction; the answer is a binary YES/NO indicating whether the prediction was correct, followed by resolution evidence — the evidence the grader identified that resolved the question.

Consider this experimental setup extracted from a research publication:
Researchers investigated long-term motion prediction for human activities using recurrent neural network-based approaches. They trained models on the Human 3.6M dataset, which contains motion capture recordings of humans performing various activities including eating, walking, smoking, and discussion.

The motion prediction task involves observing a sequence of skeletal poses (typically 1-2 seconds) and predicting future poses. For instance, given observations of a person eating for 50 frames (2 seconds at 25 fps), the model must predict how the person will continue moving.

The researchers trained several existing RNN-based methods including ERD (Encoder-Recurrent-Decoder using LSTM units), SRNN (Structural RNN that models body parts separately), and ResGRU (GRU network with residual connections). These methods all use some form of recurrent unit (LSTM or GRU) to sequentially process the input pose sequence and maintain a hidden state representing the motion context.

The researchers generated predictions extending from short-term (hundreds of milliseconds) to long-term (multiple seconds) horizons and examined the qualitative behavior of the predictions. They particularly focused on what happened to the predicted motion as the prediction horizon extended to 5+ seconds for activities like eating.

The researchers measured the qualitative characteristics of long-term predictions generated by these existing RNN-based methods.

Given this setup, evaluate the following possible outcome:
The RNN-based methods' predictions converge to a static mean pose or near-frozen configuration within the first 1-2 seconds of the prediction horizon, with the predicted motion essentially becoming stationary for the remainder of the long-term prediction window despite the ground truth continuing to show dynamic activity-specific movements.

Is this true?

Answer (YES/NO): NO